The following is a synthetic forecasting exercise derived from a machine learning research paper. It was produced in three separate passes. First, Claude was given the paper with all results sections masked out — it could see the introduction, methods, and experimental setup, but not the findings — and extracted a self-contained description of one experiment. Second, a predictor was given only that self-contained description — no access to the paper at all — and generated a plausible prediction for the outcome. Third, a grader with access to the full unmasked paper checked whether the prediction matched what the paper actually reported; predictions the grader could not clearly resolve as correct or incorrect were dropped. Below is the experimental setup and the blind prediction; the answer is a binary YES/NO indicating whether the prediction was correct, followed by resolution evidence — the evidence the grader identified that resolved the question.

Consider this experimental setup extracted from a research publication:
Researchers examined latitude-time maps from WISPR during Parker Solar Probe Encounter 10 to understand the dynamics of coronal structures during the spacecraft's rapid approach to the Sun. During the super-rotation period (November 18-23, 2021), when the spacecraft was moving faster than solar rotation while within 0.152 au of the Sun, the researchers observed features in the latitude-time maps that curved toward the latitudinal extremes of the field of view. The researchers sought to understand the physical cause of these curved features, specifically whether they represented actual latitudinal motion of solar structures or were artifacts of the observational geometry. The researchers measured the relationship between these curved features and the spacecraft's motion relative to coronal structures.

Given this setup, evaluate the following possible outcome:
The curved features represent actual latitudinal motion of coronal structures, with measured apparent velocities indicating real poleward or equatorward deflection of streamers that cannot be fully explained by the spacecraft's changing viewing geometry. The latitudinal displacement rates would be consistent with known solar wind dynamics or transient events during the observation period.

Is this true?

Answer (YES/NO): NO